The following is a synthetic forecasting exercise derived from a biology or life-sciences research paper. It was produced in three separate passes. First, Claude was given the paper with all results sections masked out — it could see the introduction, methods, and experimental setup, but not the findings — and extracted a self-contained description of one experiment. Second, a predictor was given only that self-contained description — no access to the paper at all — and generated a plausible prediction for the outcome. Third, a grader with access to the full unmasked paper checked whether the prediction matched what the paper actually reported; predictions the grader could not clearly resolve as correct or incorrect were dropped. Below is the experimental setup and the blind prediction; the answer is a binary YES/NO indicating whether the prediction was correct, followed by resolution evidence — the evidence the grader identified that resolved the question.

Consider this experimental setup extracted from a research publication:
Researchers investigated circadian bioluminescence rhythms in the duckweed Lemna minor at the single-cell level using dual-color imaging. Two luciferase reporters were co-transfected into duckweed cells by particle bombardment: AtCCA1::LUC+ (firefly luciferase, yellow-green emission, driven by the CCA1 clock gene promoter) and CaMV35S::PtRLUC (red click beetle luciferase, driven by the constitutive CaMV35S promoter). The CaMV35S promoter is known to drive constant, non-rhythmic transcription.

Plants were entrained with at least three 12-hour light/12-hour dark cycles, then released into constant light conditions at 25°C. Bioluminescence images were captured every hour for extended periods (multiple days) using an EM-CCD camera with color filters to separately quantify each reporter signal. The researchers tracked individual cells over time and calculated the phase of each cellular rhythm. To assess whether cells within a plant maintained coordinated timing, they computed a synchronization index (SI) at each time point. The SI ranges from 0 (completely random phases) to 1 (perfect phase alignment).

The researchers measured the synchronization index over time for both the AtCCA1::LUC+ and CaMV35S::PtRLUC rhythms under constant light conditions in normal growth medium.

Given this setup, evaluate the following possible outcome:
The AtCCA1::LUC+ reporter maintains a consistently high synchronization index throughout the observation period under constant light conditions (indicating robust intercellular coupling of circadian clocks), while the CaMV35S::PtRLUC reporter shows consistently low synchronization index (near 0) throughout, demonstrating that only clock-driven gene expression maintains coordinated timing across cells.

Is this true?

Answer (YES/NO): NO